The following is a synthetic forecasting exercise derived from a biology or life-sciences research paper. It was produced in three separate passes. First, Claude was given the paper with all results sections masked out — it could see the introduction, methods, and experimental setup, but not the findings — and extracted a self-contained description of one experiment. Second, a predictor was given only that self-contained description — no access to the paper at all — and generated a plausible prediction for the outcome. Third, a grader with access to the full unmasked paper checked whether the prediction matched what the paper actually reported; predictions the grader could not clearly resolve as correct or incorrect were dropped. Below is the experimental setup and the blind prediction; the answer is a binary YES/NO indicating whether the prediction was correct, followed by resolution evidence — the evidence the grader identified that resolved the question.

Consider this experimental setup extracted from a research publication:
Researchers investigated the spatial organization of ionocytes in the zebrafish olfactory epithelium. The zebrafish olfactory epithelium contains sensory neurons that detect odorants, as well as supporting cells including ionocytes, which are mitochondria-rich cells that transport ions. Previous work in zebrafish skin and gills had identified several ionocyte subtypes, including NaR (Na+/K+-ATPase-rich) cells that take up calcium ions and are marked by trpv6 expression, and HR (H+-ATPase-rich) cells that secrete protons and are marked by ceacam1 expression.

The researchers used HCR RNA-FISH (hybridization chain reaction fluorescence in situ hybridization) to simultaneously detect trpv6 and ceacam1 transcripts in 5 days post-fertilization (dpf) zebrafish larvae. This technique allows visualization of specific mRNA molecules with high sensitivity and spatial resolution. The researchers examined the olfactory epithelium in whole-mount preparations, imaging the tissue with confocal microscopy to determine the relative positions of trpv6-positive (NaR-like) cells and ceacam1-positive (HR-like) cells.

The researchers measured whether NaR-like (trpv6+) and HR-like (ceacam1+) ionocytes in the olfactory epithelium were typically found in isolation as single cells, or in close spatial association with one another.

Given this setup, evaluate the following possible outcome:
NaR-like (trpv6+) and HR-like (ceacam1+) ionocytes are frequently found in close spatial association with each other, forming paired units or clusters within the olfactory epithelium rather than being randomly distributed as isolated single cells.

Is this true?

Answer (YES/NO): YES